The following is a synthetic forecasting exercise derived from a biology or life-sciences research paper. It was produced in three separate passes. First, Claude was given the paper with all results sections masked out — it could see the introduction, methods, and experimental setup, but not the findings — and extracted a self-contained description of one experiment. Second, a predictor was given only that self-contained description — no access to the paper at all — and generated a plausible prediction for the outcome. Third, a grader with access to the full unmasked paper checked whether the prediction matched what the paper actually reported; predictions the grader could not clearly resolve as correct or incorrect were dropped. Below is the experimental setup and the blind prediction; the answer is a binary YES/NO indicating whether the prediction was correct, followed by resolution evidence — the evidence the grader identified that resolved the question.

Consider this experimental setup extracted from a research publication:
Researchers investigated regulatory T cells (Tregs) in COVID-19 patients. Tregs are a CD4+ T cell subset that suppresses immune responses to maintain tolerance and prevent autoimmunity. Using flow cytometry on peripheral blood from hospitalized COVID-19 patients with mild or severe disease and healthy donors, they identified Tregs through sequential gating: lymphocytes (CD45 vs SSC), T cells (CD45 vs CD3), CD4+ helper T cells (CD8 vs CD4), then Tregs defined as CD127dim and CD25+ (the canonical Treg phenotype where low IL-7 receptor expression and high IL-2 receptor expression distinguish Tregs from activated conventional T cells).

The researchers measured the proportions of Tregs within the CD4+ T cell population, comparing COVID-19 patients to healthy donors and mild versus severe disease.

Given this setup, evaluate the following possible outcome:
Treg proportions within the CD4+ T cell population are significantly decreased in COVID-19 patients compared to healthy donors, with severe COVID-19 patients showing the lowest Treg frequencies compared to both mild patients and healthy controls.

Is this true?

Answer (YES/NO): NO